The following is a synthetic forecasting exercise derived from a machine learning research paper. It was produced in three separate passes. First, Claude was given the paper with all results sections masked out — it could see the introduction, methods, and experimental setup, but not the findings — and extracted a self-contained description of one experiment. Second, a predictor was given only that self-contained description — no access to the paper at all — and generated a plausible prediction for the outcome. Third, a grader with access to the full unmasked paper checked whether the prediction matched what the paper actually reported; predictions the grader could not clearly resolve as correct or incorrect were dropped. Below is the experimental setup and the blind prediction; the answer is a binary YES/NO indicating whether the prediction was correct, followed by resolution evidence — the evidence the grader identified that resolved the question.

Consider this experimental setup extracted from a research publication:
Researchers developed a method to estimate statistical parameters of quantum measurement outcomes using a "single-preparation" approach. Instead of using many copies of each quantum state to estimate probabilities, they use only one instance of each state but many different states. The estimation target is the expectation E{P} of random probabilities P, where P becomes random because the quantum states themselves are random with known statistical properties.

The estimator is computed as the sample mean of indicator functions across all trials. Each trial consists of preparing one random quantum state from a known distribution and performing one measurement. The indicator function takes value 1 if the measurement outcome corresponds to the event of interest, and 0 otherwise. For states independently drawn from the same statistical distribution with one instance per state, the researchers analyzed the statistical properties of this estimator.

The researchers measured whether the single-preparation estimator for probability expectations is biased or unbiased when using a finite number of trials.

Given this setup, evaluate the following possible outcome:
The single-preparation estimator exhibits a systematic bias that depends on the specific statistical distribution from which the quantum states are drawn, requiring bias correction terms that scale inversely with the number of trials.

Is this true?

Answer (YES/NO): NO